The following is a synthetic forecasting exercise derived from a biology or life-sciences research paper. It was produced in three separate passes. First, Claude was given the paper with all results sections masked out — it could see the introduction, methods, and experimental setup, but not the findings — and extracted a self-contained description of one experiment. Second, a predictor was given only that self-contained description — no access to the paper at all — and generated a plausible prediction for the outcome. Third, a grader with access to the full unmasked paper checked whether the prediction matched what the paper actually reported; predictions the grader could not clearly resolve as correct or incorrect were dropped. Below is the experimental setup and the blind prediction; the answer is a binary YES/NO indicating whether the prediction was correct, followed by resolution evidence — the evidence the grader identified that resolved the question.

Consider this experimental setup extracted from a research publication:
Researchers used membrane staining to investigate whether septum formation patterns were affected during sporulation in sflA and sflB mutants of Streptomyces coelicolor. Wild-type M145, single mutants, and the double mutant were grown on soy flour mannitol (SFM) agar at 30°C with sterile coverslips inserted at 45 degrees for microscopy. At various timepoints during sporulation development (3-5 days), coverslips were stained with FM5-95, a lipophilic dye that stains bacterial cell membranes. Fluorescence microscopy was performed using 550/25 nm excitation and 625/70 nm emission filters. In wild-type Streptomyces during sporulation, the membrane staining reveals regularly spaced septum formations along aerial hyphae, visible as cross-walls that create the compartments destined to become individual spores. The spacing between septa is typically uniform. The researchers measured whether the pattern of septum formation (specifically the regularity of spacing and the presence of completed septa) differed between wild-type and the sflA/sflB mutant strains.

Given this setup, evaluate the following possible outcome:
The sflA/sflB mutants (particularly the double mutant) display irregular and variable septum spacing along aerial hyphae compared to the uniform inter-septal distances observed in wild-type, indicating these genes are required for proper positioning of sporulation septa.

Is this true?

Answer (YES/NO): NO